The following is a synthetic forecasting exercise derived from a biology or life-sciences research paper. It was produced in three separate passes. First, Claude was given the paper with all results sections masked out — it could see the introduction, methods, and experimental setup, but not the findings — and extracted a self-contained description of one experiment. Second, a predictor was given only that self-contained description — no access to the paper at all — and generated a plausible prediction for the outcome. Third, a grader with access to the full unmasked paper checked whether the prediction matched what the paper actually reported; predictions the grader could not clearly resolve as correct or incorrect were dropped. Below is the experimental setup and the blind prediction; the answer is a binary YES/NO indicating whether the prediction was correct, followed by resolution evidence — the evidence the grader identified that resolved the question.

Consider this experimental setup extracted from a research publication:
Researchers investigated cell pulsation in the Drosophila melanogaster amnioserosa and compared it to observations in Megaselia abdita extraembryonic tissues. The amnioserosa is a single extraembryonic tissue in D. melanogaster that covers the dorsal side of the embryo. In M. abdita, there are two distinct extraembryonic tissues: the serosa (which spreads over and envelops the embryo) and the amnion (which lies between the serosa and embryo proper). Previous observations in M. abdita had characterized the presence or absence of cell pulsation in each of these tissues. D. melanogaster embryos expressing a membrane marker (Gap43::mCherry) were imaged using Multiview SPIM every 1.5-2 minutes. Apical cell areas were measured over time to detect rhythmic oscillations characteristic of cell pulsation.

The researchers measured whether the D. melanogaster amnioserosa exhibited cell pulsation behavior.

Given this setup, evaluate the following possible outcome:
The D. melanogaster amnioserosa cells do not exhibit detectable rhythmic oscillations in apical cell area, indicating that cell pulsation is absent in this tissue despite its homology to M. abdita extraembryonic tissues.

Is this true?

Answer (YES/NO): NO